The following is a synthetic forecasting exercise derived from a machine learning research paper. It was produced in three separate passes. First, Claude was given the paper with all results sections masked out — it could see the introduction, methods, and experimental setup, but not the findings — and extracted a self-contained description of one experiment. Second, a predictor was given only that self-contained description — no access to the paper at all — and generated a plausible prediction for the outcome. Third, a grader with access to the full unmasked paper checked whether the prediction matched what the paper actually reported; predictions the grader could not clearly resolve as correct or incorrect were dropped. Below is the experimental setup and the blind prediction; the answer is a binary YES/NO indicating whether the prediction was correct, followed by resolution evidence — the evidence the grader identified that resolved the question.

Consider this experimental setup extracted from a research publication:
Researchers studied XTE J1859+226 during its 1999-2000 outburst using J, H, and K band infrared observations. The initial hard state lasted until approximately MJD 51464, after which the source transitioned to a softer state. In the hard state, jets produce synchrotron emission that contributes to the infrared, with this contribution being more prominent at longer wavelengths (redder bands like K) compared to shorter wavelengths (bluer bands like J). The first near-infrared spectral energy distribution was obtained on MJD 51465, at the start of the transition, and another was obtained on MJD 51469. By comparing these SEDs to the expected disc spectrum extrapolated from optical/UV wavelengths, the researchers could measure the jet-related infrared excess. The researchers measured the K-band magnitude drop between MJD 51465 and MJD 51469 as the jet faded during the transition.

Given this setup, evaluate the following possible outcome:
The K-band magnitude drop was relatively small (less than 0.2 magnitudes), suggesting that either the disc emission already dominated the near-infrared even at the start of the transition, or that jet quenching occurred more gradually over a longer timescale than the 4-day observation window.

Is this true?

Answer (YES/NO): NO